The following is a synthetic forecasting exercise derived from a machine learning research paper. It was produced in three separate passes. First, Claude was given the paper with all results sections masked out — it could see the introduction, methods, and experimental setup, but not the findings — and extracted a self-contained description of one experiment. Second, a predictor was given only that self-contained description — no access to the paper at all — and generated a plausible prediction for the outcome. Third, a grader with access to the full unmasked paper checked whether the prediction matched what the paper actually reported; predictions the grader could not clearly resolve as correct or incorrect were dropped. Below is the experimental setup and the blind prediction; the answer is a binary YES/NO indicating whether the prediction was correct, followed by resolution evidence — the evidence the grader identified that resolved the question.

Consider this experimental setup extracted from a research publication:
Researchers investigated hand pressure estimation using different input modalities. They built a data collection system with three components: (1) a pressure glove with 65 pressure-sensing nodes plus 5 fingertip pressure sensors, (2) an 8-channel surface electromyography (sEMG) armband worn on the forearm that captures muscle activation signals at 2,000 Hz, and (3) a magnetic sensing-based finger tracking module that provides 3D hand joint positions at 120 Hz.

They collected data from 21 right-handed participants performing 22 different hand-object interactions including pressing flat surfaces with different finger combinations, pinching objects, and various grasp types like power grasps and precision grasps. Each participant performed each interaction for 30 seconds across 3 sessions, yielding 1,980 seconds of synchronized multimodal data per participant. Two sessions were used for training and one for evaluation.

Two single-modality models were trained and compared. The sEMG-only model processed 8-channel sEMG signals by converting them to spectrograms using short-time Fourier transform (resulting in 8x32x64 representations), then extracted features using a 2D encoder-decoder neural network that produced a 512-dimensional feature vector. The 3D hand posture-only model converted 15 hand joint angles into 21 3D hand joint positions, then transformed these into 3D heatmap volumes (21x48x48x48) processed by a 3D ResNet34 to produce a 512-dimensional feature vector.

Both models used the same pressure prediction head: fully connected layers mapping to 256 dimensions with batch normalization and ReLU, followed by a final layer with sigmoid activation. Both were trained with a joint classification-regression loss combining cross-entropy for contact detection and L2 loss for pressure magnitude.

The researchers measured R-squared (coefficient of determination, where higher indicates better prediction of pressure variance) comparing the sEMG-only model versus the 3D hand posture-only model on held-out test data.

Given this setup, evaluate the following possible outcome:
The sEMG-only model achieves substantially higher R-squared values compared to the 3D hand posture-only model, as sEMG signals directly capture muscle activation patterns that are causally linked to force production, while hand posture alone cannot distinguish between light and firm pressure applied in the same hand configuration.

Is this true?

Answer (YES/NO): YES